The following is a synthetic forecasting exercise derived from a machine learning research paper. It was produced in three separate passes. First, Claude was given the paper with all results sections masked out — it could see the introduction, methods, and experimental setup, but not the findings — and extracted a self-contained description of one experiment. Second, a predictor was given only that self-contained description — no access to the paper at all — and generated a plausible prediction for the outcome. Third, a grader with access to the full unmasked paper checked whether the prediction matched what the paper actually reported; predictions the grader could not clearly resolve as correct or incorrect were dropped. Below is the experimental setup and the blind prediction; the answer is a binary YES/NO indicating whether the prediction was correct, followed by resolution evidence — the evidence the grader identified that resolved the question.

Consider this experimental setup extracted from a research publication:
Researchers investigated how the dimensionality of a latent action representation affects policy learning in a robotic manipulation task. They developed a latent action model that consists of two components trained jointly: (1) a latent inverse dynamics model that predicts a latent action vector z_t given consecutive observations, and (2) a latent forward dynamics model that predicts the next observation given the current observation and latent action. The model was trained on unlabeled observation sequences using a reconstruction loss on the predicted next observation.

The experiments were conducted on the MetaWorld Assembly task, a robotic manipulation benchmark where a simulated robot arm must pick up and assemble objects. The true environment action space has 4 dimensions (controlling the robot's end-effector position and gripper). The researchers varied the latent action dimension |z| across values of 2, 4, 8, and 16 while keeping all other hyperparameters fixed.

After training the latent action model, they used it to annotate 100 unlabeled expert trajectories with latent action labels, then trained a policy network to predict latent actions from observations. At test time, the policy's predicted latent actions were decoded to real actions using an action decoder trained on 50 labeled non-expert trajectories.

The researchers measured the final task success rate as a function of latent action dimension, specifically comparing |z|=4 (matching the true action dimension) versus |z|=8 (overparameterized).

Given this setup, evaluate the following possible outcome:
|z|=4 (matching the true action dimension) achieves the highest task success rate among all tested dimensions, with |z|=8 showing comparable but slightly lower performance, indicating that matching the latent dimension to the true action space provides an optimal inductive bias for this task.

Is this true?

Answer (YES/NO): NO